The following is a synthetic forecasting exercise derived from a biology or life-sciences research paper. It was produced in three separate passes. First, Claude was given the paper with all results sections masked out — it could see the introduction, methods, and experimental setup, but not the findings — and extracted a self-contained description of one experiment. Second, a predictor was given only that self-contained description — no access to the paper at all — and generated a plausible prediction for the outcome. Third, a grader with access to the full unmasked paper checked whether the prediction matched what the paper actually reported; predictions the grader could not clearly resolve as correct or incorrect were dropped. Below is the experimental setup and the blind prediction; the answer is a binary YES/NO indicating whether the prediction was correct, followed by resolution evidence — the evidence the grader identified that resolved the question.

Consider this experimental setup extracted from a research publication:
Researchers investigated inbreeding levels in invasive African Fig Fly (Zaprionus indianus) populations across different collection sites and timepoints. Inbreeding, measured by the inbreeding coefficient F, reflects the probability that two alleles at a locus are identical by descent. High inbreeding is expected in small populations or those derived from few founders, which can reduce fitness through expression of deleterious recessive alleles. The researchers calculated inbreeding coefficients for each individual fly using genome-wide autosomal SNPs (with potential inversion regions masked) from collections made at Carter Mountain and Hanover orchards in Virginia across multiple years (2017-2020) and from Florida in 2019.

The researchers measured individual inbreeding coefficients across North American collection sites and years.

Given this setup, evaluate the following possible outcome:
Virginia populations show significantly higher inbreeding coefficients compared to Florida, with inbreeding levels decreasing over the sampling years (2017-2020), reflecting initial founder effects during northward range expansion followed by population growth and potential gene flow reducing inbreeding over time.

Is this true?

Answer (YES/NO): NO